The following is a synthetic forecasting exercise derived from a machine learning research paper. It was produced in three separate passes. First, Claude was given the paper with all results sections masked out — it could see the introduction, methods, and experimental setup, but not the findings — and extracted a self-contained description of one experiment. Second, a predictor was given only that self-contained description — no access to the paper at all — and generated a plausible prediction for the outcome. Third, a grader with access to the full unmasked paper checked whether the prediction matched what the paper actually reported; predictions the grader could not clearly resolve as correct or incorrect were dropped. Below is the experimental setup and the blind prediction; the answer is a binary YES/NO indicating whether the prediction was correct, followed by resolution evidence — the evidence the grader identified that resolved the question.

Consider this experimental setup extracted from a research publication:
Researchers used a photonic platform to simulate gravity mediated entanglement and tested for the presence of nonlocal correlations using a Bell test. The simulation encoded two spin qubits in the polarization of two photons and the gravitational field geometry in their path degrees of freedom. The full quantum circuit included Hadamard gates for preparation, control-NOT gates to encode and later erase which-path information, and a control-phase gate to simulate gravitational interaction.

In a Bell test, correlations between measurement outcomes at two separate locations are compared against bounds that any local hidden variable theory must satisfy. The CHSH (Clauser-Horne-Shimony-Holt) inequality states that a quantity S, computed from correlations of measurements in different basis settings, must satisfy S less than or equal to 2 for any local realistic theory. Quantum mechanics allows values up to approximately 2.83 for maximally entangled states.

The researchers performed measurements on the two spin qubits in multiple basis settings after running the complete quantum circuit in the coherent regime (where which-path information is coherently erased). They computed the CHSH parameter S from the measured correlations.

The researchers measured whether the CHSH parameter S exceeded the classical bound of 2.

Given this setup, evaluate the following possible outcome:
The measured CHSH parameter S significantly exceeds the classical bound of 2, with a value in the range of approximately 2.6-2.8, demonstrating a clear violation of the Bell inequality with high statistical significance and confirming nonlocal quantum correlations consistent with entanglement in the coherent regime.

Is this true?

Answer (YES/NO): NO